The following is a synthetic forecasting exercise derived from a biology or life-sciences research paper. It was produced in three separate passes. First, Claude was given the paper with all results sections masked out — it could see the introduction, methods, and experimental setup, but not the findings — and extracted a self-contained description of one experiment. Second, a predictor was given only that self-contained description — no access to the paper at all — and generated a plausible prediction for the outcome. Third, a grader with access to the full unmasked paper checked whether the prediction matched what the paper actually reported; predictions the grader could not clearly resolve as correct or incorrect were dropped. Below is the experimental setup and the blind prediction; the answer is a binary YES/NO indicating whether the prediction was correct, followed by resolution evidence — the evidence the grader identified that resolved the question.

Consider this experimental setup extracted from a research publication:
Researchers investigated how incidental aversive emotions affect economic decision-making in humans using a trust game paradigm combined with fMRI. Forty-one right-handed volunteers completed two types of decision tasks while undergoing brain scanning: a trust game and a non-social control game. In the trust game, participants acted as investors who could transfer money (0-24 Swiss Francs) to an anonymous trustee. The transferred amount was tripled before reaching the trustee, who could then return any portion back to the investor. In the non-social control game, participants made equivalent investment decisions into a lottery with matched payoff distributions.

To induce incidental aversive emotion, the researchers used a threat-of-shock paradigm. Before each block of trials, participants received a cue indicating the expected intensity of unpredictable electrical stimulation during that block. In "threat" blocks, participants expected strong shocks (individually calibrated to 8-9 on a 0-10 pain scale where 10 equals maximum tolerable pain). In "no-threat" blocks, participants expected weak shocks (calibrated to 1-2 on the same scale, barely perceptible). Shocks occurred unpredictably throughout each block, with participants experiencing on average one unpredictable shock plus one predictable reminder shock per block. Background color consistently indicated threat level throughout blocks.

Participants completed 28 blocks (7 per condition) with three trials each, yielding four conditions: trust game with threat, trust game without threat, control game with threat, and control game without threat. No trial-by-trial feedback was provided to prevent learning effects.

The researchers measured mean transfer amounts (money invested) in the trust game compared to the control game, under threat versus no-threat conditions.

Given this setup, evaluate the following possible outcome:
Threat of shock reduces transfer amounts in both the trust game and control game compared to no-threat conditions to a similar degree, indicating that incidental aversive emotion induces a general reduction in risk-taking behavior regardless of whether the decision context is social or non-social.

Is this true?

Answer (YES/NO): YES